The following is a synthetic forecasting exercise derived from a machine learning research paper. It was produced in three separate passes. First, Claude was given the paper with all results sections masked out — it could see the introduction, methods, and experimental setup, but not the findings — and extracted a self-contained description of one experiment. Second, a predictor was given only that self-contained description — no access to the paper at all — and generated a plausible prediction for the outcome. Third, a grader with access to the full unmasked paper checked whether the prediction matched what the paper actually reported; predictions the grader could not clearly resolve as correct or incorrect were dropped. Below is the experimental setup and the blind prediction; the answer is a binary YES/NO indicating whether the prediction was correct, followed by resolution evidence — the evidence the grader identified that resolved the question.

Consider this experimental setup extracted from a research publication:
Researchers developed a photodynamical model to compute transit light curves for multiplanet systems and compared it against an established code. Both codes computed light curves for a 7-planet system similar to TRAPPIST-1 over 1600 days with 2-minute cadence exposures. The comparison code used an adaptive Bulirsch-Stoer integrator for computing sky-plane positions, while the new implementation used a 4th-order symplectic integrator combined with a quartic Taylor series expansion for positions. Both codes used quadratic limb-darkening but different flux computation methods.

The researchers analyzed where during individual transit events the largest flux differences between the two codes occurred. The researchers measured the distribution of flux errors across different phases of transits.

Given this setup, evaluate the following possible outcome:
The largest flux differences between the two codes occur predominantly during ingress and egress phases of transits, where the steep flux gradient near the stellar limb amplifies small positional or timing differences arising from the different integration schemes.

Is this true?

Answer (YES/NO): YES